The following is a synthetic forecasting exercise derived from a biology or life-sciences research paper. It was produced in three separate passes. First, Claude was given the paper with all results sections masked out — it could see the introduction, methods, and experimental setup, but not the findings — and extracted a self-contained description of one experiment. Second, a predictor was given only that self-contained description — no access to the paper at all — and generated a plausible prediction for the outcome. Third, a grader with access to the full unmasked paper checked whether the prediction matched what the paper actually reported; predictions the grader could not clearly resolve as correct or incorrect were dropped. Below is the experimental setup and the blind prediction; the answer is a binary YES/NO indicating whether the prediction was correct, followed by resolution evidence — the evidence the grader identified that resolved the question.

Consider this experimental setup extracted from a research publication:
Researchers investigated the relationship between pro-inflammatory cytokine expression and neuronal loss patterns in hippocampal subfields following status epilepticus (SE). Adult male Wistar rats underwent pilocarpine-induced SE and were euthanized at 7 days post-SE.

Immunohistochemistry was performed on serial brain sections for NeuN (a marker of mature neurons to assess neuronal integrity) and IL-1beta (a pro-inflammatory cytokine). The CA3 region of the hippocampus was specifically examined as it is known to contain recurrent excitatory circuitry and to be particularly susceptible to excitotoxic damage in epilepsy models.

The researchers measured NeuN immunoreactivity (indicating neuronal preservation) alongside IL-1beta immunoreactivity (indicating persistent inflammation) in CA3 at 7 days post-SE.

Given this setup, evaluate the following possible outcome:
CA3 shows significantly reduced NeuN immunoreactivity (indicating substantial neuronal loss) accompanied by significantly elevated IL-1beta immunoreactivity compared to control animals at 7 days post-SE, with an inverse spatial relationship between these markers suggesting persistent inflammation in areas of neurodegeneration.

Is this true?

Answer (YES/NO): NO